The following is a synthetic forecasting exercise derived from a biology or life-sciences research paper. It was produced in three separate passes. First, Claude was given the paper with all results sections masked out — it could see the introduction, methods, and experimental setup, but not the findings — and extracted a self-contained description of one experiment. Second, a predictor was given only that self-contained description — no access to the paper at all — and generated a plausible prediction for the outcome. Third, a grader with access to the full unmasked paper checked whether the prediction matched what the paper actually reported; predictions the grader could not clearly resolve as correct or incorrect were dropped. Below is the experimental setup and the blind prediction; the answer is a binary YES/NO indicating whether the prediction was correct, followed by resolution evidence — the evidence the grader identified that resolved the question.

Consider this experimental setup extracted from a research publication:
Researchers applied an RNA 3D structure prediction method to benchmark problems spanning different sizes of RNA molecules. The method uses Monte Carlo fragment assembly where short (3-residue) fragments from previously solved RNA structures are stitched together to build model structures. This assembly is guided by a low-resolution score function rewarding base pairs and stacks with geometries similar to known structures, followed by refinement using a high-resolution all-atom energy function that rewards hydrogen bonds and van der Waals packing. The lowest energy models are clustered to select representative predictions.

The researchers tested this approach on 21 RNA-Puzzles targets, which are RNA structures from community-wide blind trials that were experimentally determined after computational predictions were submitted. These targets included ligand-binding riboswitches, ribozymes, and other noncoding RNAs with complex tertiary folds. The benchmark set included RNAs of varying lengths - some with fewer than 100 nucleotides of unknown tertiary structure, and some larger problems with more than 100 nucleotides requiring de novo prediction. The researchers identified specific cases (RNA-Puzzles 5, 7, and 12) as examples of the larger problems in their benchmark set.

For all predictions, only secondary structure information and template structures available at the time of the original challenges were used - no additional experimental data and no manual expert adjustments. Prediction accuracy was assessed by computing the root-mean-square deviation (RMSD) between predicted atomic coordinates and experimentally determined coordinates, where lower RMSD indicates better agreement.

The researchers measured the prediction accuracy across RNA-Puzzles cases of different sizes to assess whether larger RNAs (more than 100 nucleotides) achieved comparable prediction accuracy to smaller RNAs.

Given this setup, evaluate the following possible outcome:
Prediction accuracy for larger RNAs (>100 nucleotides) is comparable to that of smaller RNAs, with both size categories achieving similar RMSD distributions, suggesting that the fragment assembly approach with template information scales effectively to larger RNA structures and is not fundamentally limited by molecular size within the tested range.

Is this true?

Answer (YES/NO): NO